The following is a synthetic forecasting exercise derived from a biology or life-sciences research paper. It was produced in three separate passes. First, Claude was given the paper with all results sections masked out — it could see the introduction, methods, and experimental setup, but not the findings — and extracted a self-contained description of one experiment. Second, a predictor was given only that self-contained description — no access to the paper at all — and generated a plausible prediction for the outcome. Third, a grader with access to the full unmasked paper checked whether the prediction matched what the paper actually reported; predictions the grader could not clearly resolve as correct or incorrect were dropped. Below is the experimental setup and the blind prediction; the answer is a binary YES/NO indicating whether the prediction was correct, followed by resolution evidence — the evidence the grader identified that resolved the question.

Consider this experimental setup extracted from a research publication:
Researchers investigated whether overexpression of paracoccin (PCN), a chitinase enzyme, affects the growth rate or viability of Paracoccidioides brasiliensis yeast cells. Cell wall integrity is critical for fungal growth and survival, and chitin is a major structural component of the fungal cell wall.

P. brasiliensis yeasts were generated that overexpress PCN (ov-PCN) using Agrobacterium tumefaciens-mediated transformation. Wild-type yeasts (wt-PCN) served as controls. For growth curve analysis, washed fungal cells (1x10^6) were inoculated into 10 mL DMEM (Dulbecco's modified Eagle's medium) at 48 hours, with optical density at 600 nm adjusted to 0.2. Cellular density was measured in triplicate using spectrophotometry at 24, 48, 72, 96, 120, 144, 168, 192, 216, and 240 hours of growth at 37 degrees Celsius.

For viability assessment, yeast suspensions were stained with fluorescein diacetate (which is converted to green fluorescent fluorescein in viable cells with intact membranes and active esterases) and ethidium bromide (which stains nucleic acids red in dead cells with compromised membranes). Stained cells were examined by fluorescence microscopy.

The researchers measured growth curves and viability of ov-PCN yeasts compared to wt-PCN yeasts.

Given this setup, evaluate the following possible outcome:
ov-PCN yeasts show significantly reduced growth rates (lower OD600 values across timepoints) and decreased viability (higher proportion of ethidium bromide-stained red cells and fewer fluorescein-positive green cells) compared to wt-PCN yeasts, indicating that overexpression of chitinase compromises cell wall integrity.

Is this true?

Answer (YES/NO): NO